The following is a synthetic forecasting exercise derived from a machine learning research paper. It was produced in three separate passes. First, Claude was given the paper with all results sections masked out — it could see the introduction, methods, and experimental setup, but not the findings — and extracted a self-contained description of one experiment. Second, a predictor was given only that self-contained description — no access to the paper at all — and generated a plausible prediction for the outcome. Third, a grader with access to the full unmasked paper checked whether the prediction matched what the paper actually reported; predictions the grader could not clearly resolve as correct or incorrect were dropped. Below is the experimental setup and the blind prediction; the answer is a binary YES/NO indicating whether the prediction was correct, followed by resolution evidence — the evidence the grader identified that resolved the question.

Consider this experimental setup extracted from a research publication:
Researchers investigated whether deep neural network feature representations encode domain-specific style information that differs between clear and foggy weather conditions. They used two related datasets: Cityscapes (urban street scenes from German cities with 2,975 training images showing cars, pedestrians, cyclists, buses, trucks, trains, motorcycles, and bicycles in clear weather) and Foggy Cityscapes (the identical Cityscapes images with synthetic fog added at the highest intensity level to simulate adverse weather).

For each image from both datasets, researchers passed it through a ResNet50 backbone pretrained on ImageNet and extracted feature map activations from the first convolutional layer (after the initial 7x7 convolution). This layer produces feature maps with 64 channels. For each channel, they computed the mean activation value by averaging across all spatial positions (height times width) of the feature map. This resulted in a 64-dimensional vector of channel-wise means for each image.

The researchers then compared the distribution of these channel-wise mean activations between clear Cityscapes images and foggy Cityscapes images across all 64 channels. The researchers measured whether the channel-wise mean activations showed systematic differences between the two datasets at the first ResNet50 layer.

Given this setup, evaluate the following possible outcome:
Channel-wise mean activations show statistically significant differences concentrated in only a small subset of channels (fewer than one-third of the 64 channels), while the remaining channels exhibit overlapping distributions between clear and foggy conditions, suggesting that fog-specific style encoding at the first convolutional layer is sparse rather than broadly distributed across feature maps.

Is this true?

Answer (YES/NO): NO